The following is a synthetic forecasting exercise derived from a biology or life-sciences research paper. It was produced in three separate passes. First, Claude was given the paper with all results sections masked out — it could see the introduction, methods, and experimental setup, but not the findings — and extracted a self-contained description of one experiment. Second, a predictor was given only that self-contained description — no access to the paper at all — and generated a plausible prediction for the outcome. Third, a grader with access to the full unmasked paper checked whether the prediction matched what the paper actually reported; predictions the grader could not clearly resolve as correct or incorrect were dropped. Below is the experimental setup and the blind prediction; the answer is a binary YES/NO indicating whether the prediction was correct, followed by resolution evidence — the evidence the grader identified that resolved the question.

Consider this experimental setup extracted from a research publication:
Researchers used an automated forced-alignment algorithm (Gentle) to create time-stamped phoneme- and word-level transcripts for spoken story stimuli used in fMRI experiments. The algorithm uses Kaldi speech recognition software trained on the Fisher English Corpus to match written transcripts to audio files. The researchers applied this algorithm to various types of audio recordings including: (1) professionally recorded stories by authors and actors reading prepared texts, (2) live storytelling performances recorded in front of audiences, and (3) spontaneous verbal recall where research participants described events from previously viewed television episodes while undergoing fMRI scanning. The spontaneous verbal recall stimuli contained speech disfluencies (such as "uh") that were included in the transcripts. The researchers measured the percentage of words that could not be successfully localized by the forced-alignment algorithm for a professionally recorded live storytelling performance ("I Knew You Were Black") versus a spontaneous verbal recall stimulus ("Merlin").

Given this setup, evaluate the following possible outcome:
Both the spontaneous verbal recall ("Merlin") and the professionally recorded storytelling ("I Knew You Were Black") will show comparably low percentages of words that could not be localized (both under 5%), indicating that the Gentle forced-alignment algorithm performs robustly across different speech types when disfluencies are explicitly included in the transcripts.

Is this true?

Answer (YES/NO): NO